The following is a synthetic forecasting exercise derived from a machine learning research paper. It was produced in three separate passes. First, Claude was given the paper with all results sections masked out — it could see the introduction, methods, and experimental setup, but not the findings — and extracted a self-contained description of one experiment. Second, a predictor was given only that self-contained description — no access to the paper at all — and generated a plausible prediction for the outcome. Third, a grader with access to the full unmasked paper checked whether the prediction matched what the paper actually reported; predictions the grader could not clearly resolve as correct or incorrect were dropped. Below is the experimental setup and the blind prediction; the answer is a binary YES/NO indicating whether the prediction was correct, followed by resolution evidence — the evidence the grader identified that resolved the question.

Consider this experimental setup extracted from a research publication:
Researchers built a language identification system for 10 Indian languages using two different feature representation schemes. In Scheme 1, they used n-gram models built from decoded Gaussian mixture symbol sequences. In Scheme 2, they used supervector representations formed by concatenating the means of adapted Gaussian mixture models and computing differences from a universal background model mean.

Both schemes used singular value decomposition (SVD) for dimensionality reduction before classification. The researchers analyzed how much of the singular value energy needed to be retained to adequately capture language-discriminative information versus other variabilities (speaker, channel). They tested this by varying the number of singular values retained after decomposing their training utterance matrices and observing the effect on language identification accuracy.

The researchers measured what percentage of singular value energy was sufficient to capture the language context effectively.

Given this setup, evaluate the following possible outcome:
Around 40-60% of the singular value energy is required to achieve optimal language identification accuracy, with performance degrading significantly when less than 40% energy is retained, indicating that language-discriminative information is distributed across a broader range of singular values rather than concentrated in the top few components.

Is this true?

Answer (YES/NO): NO